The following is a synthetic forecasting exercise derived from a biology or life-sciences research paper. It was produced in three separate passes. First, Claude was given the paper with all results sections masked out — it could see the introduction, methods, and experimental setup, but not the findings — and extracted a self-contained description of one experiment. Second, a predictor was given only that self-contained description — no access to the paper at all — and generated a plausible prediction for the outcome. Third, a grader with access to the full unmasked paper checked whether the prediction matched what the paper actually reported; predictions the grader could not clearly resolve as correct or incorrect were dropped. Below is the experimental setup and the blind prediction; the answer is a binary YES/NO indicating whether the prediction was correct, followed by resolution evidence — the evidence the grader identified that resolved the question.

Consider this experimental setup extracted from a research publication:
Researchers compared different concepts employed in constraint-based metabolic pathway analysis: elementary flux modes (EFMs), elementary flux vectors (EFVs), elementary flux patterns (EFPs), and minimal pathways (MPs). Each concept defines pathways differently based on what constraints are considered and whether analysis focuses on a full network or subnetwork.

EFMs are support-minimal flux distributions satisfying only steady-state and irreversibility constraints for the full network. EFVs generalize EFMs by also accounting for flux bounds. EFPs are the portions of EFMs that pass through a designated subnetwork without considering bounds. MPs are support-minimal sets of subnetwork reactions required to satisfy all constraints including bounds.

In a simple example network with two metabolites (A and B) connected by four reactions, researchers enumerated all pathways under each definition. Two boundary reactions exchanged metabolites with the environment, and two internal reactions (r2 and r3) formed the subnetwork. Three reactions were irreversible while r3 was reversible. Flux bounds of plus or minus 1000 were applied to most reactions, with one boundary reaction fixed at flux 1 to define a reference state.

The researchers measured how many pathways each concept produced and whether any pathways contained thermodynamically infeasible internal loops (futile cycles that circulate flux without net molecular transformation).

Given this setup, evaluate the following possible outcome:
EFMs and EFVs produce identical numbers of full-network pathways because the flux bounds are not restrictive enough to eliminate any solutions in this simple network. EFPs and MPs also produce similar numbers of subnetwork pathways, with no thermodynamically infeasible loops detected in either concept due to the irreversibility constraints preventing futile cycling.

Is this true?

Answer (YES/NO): NO